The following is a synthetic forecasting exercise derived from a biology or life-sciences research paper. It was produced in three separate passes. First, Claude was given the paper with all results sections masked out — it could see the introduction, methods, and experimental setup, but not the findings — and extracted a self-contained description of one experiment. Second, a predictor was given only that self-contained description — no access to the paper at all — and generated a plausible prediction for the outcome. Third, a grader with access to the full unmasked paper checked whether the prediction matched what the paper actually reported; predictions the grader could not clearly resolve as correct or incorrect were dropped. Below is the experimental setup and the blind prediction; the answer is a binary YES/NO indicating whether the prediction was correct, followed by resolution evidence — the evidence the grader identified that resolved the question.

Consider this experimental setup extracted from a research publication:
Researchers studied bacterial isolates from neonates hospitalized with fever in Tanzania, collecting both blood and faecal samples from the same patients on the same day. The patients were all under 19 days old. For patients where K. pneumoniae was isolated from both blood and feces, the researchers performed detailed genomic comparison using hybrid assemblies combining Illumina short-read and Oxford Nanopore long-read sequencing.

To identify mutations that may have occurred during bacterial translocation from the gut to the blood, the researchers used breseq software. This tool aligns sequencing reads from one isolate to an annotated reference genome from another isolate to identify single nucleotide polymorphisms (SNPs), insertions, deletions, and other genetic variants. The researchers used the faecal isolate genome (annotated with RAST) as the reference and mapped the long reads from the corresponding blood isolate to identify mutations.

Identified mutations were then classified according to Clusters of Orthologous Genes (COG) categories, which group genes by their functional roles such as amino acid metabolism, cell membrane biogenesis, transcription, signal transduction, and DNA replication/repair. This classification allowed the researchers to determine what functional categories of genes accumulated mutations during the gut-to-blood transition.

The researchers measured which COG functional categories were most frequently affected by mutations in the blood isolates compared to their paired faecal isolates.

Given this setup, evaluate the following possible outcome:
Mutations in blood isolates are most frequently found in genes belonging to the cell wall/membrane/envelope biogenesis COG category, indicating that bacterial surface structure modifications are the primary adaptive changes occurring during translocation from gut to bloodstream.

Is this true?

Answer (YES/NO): NO